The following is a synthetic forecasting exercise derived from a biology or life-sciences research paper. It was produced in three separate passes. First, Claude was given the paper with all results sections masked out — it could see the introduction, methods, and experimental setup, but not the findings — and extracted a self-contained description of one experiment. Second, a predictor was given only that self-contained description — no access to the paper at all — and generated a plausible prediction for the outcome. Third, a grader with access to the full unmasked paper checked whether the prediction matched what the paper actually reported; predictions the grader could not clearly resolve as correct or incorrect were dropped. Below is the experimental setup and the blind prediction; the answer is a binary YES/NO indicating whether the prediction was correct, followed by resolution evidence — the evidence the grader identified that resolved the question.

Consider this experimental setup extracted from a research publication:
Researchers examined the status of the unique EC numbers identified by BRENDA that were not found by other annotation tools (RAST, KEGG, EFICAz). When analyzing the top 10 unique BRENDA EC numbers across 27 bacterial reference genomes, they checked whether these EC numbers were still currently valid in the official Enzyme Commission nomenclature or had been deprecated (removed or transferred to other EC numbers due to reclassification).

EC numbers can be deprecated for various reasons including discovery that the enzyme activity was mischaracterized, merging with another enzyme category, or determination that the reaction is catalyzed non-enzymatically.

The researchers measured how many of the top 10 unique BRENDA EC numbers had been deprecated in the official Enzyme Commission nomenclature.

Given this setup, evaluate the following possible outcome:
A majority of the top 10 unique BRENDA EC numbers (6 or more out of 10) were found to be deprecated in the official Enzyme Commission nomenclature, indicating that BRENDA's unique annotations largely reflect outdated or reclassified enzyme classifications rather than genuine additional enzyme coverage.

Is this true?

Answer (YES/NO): NO